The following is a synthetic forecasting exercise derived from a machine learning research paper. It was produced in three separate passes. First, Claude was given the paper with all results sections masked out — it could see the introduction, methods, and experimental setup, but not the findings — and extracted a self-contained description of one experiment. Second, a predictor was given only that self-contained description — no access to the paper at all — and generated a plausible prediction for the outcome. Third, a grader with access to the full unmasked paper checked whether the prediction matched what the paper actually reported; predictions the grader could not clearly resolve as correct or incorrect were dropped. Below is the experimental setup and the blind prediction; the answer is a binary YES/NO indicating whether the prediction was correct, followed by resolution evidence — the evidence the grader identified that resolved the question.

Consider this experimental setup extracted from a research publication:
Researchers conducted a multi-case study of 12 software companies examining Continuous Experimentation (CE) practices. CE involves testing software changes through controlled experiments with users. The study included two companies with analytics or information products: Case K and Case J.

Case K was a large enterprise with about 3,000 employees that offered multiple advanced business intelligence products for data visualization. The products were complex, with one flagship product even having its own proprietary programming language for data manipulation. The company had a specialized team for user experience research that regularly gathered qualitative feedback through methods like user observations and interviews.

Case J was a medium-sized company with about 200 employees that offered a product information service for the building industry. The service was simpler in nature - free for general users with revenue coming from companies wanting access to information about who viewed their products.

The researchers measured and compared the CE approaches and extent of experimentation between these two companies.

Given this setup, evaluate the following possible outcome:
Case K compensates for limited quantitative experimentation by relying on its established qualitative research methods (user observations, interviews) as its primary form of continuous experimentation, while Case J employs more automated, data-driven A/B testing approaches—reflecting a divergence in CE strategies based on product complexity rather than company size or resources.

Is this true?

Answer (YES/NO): YES